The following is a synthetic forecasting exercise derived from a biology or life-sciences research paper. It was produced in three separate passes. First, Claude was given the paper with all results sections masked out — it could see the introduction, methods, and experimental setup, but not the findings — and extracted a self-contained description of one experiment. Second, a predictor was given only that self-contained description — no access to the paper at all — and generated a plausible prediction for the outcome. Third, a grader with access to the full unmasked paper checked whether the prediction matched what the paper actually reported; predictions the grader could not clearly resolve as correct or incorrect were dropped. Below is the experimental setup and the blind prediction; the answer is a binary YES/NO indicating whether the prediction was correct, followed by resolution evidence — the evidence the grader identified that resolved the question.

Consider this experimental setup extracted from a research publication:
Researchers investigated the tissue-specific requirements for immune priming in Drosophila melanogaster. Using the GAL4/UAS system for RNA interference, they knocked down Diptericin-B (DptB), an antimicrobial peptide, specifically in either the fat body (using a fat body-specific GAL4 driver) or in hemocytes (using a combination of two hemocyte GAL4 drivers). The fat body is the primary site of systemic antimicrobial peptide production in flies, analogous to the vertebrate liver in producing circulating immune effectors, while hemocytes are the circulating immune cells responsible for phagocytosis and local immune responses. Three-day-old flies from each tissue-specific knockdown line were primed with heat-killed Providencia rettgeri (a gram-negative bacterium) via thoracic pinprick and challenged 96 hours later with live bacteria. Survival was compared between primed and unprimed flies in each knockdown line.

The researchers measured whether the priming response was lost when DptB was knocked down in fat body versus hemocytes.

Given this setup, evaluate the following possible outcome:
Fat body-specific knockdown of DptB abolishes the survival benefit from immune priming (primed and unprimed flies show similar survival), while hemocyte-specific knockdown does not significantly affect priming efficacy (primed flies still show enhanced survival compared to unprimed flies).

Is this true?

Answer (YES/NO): YES